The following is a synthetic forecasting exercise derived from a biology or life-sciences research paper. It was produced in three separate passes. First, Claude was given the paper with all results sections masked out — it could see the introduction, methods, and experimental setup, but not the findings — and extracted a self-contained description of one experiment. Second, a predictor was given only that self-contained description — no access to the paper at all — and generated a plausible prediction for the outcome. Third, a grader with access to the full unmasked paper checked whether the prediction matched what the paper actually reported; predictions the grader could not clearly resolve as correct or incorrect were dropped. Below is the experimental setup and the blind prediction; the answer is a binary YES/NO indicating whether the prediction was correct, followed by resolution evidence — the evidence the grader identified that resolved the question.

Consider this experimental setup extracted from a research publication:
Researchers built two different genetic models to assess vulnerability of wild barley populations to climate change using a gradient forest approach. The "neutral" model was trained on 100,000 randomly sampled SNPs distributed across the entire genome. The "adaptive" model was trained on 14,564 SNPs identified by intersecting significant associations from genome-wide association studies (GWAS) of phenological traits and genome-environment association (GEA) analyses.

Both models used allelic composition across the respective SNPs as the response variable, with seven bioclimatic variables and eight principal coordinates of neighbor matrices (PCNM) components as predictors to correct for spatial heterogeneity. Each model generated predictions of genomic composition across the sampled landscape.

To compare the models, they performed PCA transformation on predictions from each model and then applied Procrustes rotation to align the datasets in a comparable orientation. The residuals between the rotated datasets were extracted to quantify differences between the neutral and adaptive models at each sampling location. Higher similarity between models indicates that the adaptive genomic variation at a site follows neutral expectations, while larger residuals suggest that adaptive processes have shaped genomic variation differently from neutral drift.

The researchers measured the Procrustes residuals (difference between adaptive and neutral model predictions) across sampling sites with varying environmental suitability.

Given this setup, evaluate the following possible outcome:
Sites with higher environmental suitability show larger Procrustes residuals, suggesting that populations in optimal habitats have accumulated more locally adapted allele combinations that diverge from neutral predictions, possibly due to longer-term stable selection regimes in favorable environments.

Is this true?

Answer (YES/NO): NO